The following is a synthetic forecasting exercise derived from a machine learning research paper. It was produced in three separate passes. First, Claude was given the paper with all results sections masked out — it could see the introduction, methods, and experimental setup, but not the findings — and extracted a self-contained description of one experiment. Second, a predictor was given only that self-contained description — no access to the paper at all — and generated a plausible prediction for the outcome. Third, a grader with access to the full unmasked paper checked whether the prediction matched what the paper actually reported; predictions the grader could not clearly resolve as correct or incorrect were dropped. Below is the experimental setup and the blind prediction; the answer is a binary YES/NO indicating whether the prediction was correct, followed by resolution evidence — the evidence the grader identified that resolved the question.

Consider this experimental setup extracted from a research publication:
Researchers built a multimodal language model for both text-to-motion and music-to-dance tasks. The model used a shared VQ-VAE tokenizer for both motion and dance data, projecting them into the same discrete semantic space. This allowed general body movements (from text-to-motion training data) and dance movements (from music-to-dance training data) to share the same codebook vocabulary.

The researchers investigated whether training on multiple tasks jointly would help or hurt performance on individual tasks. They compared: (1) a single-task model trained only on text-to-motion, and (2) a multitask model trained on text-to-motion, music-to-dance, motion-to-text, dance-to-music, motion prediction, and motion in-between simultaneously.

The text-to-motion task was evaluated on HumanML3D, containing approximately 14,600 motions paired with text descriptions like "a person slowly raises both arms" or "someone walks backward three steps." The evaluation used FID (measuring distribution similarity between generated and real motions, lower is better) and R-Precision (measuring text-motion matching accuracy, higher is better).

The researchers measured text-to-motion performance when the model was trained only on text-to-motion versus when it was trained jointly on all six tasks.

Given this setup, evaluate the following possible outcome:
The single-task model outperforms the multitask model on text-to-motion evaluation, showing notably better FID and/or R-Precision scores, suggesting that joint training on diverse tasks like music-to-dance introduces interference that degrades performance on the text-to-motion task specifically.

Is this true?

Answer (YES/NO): YES